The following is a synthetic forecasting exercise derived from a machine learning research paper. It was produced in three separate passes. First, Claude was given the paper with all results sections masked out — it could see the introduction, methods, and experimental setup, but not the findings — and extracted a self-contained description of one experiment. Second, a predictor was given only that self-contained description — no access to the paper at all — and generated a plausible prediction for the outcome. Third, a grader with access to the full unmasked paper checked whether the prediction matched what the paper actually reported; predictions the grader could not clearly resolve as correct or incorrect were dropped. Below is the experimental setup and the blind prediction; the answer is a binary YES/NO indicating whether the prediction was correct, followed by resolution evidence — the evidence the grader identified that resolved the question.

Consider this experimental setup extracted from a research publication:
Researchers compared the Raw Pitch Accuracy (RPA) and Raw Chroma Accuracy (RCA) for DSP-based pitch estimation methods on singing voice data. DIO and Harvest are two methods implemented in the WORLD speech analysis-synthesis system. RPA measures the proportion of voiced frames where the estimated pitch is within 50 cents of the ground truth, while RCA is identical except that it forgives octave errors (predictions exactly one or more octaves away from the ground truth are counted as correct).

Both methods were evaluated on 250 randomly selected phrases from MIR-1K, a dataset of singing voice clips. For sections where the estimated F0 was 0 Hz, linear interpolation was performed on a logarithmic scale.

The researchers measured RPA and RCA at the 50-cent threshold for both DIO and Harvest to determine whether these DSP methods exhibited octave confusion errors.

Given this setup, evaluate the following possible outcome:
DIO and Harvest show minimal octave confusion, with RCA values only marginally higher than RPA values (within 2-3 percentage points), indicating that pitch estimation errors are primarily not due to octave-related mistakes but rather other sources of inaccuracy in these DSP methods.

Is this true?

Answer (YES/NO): YES